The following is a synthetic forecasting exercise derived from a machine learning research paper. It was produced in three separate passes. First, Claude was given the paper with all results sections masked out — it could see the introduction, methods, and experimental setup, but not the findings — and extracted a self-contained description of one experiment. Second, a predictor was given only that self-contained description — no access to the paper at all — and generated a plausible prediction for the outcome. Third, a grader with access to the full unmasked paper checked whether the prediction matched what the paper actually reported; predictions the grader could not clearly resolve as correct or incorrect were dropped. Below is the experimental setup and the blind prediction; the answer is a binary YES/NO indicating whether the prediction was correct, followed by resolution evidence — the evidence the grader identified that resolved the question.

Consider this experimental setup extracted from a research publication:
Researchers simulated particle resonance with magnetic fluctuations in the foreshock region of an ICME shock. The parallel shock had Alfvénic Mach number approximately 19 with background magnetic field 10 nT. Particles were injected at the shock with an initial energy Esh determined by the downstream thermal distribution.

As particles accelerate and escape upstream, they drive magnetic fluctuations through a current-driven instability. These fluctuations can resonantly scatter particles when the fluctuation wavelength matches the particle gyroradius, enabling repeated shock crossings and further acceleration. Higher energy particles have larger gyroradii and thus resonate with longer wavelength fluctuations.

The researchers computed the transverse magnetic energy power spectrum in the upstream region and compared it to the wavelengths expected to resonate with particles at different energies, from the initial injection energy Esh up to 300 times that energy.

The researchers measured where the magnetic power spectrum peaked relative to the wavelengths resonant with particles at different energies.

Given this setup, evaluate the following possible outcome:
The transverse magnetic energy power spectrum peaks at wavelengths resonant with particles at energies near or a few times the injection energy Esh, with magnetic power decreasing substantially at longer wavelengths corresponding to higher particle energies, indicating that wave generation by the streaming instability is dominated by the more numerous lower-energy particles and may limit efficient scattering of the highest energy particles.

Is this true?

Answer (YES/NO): NO